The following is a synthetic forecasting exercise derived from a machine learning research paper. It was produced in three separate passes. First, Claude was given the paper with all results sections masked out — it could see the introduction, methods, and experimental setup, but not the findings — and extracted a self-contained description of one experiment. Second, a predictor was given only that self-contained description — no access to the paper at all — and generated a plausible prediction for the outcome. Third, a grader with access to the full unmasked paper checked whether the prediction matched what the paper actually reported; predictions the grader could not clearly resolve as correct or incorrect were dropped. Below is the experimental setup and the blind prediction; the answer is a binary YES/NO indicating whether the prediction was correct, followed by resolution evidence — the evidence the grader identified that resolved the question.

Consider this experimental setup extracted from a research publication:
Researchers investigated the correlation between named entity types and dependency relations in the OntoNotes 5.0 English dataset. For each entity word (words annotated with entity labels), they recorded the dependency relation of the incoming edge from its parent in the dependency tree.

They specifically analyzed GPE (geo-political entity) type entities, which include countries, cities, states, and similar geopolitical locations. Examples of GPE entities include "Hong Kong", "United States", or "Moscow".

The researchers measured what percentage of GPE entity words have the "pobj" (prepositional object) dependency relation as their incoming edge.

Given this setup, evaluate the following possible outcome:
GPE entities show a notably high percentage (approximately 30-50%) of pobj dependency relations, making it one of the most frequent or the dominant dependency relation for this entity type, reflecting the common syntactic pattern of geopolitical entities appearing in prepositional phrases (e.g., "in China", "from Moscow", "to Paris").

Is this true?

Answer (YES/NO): YES